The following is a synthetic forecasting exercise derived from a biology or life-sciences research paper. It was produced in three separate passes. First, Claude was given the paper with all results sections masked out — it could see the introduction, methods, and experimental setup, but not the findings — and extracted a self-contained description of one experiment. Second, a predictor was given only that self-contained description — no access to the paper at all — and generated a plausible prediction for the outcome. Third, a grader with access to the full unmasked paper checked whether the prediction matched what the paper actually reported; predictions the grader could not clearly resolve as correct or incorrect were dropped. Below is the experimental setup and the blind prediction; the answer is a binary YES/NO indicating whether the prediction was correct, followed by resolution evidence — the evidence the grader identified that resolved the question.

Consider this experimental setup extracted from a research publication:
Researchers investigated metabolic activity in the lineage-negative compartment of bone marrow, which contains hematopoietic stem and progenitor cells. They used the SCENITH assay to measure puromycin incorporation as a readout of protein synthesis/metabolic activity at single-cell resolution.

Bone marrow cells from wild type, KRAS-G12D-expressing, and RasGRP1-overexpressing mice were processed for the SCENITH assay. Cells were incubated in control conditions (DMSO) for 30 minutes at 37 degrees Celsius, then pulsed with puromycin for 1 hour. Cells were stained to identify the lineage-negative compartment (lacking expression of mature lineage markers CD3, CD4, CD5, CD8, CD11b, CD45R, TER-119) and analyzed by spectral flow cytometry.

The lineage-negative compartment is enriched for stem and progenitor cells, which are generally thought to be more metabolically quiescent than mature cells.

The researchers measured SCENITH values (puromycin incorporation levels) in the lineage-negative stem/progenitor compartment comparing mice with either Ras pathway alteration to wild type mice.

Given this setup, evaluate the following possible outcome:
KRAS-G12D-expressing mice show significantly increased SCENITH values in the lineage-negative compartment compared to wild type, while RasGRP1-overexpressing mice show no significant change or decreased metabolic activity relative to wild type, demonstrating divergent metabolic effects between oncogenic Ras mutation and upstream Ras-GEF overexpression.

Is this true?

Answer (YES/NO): NO